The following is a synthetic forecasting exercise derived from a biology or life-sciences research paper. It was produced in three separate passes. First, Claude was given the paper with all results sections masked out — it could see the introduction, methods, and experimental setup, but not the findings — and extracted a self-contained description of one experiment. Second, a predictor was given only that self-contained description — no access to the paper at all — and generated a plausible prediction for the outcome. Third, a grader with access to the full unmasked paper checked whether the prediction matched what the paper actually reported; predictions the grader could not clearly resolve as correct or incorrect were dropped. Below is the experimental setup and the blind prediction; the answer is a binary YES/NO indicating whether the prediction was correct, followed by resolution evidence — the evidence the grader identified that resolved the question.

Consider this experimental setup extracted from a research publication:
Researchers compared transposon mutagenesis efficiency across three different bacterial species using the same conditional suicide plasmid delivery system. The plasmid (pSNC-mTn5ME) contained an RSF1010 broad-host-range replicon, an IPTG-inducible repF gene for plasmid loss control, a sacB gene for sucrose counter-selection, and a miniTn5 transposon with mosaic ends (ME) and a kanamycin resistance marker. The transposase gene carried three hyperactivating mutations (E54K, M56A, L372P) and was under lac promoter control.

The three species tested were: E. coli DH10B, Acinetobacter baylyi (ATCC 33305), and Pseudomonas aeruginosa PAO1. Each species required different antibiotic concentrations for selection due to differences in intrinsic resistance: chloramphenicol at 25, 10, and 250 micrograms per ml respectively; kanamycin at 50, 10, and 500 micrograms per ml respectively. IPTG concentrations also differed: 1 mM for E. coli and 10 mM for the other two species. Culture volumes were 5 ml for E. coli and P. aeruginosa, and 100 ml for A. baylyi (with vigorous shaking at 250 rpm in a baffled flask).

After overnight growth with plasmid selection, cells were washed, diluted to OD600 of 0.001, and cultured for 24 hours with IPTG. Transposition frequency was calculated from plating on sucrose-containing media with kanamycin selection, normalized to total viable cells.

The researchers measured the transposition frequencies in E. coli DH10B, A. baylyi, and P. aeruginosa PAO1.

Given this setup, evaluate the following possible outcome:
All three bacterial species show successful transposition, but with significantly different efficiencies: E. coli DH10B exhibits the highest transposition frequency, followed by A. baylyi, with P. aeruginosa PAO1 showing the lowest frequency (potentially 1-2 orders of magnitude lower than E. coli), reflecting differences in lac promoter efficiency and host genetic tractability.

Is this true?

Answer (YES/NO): NO